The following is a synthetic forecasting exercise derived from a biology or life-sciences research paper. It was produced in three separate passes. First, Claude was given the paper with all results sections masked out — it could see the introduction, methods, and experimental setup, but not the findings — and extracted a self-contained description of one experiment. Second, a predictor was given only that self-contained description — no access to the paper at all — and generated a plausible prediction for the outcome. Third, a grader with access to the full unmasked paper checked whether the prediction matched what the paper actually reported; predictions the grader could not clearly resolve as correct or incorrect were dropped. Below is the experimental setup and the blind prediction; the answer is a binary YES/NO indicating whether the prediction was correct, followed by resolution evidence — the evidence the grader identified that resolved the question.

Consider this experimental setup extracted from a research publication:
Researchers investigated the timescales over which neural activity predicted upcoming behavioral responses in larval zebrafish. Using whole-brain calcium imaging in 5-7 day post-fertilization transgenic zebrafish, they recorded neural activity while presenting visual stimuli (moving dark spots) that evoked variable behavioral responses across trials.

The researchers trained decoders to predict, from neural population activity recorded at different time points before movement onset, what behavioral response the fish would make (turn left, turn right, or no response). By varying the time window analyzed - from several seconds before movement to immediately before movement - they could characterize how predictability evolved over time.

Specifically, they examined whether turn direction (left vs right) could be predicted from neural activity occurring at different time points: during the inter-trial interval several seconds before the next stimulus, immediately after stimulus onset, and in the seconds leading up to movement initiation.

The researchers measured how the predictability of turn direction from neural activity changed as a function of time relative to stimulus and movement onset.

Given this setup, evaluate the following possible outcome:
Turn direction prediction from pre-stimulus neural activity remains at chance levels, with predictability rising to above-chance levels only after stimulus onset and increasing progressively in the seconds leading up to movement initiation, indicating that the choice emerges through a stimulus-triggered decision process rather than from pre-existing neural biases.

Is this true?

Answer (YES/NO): NO